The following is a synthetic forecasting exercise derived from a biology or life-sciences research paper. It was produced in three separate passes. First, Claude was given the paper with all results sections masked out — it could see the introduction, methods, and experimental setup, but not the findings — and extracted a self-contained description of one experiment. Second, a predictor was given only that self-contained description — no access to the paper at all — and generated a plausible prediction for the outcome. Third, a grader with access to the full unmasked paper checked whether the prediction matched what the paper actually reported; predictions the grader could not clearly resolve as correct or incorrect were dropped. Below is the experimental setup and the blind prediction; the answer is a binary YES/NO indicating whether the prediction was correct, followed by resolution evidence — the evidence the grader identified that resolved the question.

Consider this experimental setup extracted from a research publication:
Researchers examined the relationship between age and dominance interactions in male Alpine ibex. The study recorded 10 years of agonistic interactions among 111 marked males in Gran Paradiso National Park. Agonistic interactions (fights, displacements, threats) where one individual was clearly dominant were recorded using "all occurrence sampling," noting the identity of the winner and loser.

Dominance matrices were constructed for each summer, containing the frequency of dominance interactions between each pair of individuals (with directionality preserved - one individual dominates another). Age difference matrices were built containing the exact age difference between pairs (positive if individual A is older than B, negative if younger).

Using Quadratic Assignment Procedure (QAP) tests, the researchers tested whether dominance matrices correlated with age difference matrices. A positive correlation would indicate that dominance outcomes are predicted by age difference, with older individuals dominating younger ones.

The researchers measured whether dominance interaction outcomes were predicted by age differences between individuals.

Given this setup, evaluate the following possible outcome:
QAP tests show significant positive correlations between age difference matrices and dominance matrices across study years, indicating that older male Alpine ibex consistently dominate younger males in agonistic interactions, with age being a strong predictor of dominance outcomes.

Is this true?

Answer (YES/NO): YES